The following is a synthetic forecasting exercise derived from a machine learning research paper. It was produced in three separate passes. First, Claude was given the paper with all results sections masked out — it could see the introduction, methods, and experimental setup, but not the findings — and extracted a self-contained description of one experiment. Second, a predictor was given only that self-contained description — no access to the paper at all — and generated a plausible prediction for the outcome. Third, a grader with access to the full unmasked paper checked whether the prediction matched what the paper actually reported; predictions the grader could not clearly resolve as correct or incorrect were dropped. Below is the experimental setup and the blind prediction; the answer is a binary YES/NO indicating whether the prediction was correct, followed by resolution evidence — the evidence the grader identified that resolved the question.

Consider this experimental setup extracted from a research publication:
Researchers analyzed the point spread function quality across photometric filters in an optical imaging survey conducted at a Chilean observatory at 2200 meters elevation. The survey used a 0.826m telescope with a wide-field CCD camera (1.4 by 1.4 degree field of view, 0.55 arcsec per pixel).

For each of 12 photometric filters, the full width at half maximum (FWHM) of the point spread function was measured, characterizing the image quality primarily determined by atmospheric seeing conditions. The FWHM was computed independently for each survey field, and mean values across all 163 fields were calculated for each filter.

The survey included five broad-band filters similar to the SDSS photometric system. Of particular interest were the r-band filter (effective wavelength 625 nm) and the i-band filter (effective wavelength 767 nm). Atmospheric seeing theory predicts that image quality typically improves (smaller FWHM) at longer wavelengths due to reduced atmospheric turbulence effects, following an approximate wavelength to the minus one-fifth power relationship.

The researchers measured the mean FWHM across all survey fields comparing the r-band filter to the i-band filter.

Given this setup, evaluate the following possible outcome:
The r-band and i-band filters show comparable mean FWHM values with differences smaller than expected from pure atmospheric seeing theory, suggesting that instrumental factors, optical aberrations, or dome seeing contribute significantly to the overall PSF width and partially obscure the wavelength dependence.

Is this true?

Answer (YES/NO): NO